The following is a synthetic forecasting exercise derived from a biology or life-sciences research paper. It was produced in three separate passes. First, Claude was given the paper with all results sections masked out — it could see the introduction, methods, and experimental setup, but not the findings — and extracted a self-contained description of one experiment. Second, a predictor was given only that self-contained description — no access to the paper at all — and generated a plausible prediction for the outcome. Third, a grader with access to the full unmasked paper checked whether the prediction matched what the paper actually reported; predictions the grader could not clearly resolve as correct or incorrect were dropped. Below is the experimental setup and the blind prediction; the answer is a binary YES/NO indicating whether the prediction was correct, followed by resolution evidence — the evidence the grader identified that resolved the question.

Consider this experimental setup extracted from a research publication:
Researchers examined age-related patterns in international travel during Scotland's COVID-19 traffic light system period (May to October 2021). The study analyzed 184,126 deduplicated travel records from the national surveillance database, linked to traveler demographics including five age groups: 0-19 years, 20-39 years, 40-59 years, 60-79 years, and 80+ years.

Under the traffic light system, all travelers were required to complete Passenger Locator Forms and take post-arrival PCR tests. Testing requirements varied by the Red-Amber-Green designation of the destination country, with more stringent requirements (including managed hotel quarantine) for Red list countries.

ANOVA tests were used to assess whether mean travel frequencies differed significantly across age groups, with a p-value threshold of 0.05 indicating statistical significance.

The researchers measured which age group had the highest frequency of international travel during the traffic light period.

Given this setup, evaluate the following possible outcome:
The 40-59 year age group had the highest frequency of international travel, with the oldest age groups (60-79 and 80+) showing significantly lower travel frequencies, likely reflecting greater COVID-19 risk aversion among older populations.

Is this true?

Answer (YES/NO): NO